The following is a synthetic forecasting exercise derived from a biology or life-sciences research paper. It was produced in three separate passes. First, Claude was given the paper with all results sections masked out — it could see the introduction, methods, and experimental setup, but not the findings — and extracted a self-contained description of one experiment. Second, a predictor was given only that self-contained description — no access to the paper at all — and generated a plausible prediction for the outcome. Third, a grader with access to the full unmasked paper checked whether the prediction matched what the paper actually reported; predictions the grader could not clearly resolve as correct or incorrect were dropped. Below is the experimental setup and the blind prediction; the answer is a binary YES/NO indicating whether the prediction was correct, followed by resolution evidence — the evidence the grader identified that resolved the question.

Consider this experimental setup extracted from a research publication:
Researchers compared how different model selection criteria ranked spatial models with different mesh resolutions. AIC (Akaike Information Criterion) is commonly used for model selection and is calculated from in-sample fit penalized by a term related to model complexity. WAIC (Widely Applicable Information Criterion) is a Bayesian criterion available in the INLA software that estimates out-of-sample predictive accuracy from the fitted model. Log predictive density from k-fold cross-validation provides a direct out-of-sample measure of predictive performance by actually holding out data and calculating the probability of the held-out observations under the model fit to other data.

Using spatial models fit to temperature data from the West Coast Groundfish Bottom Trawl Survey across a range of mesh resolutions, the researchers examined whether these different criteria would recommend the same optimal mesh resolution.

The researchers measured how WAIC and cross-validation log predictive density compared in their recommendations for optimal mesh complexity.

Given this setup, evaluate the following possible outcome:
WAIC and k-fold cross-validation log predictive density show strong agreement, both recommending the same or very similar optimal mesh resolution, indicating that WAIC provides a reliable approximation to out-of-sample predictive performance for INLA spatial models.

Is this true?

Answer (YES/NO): NO